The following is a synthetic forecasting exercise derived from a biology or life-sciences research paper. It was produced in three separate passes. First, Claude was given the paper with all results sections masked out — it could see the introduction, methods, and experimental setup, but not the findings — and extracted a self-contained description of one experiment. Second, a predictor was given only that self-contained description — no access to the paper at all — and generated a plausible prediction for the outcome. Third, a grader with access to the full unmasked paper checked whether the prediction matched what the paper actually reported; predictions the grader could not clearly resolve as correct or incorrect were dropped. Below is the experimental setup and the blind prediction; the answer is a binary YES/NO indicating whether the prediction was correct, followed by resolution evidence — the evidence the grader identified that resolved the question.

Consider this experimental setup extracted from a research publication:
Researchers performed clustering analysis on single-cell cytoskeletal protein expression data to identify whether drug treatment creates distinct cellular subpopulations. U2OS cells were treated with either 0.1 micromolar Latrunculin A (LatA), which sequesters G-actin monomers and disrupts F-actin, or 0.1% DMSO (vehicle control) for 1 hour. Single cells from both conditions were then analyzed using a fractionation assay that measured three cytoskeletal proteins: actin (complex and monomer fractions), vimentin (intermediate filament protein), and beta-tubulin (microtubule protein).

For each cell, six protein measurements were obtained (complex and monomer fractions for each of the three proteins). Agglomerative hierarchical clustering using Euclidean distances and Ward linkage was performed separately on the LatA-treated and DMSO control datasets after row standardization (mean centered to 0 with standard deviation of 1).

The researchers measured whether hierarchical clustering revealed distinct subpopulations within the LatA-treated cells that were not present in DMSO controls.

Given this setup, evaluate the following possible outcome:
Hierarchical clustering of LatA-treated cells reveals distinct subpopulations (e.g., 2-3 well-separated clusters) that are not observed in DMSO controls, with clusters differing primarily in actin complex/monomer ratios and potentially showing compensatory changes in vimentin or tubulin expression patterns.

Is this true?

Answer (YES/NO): NO